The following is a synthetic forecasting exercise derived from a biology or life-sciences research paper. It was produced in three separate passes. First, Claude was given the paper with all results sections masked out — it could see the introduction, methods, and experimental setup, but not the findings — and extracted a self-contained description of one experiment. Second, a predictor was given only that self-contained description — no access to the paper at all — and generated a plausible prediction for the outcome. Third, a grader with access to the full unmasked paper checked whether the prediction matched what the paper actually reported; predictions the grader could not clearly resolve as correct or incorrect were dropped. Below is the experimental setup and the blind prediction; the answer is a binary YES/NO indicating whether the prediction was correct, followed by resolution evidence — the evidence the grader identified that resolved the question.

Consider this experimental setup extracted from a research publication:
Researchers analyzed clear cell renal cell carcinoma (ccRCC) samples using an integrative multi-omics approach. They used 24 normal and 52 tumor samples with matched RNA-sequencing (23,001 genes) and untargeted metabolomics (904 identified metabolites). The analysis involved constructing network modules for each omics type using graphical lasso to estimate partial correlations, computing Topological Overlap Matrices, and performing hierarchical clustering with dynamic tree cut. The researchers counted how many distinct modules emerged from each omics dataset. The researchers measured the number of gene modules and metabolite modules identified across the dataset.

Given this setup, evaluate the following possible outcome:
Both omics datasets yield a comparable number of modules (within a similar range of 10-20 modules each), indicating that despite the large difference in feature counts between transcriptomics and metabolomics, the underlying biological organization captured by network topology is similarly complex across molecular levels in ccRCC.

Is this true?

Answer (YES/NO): NO